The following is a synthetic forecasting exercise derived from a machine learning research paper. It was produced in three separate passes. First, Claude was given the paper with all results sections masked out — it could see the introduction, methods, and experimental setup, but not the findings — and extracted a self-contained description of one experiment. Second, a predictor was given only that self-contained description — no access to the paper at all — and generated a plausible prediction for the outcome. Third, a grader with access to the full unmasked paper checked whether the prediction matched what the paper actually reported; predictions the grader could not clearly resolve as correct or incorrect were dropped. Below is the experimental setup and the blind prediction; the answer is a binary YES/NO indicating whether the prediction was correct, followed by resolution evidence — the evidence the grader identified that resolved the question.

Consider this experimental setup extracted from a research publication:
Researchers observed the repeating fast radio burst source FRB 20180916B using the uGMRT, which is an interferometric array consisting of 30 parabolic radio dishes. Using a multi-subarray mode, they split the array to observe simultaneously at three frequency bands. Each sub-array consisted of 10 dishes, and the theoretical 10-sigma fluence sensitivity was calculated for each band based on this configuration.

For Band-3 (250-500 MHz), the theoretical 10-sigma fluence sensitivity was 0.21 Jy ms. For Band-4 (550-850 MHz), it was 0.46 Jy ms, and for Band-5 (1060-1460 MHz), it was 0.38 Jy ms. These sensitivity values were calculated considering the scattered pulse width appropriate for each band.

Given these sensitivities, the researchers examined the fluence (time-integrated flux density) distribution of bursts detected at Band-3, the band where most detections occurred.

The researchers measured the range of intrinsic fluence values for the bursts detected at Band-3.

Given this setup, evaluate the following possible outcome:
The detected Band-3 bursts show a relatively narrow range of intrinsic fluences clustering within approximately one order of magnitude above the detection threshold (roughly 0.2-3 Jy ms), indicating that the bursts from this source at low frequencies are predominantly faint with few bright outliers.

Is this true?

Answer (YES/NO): NO